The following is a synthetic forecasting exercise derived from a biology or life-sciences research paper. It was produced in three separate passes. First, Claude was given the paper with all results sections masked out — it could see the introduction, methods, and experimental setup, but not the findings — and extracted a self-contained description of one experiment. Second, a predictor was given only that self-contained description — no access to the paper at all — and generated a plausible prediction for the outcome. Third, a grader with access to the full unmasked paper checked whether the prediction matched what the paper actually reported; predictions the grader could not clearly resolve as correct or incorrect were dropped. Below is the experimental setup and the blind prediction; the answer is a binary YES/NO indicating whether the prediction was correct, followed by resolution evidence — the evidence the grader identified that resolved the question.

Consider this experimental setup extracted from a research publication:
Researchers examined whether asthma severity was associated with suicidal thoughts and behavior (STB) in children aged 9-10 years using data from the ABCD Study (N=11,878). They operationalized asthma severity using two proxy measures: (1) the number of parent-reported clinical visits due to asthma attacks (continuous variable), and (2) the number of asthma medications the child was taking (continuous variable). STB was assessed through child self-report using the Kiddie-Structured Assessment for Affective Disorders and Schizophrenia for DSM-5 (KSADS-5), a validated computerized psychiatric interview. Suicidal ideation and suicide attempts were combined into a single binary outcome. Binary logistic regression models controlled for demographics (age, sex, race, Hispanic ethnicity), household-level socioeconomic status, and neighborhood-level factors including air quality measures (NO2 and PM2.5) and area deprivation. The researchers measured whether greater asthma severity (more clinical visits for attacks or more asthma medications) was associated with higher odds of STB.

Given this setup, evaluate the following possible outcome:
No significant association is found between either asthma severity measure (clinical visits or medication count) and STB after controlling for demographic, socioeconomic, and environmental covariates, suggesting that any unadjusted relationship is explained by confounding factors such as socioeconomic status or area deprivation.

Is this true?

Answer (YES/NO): NO